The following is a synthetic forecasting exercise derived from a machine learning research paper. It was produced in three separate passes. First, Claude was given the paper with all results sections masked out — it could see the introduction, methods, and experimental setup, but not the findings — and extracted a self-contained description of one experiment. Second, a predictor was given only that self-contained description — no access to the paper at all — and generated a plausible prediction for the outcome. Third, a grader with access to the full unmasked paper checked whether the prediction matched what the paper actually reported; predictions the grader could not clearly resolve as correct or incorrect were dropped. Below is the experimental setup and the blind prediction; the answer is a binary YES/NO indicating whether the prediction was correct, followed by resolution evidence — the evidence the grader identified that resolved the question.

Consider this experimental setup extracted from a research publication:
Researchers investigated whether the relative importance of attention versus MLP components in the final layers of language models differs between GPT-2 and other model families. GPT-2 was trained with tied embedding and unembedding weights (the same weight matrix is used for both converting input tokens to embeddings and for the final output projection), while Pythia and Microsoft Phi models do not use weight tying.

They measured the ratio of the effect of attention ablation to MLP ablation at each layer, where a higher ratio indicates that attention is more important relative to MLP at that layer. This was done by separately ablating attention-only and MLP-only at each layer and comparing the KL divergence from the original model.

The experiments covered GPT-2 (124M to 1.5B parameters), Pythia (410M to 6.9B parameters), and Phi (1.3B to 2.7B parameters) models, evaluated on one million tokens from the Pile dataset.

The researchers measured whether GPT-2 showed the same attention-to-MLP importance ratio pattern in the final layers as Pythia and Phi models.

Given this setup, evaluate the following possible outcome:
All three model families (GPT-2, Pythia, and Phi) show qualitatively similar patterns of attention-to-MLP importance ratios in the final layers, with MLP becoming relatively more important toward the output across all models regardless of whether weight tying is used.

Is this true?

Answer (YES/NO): NO